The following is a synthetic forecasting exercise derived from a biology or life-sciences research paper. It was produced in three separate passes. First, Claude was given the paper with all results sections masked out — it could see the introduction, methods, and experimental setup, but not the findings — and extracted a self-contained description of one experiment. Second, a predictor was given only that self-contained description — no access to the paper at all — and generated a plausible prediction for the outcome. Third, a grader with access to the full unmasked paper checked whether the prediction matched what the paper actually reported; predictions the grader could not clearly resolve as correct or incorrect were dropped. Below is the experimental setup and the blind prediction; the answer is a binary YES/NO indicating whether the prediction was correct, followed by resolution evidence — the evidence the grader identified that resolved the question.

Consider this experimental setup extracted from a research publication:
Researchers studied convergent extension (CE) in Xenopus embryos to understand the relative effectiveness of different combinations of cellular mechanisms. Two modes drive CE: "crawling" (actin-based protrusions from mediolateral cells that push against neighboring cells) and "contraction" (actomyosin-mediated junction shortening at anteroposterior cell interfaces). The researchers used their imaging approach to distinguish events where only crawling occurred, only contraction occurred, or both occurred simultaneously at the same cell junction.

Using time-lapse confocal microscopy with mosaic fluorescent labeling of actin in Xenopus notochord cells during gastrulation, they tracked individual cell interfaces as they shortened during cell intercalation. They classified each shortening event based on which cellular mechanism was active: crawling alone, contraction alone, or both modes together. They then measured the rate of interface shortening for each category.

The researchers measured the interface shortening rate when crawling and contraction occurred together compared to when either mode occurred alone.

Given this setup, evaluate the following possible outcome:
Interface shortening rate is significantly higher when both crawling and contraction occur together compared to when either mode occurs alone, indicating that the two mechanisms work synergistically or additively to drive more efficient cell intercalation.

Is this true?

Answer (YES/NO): YES